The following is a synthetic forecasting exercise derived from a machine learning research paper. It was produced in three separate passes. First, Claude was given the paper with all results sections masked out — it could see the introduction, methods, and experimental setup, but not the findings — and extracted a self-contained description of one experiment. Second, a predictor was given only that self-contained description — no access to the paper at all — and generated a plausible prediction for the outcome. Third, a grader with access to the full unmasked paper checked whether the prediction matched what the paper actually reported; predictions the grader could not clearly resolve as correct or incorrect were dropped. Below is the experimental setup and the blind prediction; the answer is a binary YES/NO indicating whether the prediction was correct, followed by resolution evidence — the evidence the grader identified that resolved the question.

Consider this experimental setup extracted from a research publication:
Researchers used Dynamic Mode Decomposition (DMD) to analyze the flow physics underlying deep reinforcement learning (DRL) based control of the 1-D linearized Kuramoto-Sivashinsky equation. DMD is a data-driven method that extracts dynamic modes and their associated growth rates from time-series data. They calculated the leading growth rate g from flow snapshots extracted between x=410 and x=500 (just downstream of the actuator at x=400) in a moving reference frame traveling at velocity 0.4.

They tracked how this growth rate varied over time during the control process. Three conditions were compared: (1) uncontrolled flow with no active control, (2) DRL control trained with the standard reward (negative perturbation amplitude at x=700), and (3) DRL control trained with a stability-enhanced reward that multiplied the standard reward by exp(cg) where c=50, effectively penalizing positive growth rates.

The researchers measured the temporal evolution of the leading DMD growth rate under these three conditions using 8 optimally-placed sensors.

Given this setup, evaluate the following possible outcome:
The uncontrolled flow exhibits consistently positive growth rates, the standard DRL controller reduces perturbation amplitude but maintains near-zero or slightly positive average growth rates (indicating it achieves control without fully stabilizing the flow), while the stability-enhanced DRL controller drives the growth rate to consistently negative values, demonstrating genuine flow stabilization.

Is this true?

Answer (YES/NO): NO